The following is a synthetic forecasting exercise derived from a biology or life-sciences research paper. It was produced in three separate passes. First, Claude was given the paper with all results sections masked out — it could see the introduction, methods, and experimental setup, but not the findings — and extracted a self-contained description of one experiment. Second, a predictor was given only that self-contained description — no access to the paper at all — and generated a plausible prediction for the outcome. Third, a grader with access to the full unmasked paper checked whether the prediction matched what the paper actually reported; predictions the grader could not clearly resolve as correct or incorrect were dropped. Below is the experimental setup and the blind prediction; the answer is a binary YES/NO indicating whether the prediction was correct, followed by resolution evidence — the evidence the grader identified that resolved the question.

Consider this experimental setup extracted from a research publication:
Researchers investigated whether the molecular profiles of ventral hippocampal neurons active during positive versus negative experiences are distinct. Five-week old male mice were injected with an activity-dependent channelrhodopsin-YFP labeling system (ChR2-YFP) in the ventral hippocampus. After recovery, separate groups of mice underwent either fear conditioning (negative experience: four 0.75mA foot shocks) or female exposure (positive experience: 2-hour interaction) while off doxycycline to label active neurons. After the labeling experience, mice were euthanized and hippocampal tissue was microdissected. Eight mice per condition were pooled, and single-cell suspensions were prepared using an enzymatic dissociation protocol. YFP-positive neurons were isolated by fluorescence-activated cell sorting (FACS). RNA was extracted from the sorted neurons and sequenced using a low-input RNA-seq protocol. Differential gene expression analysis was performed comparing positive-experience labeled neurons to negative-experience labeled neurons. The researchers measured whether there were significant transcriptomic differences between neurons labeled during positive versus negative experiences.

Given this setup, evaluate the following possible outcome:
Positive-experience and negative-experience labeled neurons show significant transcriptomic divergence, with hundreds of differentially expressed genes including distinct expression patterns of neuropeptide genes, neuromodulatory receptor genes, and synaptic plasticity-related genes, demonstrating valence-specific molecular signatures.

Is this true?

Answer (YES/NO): NO